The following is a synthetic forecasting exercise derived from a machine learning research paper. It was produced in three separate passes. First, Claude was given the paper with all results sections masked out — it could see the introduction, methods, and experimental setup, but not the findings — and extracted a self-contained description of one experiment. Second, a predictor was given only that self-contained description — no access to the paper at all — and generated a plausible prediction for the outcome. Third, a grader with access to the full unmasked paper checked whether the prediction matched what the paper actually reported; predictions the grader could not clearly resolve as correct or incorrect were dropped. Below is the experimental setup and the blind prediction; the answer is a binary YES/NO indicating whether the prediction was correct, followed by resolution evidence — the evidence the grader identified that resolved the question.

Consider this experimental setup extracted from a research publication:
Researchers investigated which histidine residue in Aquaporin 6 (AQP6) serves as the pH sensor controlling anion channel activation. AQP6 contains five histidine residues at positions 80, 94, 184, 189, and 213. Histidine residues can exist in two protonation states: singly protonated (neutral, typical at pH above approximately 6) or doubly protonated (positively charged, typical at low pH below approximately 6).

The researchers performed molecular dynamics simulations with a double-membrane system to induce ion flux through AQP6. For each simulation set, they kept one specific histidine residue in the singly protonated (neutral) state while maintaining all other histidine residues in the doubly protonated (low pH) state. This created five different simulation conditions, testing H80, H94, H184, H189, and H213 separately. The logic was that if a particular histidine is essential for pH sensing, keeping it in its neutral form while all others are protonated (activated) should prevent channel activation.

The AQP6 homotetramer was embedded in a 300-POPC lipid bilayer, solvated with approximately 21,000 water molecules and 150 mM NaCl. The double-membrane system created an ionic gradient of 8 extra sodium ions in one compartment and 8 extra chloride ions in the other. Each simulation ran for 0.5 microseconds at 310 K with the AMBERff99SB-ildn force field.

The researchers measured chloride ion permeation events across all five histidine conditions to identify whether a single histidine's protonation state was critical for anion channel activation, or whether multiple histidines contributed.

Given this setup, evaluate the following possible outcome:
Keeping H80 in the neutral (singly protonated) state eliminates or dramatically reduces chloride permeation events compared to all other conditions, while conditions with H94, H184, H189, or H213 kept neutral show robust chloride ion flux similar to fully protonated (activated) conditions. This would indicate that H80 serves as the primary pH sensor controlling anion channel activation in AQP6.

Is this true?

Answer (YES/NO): NO